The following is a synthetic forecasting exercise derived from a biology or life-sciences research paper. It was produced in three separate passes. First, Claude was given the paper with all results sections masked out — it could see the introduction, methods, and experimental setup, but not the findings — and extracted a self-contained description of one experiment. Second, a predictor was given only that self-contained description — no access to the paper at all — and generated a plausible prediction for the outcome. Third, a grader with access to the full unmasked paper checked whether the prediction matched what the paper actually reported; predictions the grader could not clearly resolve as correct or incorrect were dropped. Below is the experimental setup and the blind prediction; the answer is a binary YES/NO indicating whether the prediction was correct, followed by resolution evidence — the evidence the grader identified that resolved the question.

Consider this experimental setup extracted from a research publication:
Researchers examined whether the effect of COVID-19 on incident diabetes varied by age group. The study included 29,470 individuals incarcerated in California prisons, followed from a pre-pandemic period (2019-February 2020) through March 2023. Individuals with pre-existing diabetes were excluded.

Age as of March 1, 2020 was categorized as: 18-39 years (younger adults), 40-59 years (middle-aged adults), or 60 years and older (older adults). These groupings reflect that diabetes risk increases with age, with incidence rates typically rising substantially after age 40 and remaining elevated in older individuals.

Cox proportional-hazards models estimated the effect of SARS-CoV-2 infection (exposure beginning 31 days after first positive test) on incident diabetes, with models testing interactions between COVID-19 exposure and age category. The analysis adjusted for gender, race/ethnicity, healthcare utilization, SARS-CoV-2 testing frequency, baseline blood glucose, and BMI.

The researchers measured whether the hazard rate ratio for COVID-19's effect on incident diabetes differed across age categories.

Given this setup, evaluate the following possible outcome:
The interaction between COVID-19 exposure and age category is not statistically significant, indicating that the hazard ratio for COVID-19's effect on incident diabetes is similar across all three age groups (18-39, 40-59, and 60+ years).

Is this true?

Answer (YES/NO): YES